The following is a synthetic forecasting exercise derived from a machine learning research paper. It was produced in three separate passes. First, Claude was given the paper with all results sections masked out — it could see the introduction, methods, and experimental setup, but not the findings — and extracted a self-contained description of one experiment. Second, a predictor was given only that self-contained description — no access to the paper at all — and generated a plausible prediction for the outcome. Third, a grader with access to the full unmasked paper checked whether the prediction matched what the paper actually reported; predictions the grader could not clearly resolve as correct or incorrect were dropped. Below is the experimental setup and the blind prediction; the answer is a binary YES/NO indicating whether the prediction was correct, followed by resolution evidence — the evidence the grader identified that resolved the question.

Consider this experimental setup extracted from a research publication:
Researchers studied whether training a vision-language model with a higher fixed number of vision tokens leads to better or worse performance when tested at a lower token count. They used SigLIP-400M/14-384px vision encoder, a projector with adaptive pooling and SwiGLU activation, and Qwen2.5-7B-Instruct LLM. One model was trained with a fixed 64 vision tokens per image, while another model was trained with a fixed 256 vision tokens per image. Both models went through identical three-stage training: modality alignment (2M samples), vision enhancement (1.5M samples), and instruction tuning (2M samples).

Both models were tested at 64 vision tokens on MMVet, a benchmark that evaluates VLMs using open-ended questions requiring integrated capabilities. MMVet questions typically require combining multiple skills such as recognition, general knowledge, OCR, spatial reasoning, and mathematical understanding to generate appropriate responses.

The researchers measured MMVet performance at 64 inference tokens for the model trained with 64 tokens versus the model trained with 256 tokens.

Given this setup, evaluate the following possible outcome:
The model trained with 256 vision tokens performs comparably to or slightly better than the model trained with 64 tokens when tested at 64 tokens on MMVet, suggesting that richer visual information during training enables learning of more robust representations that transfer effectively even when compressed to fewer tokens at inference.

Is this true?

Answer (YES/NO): NO